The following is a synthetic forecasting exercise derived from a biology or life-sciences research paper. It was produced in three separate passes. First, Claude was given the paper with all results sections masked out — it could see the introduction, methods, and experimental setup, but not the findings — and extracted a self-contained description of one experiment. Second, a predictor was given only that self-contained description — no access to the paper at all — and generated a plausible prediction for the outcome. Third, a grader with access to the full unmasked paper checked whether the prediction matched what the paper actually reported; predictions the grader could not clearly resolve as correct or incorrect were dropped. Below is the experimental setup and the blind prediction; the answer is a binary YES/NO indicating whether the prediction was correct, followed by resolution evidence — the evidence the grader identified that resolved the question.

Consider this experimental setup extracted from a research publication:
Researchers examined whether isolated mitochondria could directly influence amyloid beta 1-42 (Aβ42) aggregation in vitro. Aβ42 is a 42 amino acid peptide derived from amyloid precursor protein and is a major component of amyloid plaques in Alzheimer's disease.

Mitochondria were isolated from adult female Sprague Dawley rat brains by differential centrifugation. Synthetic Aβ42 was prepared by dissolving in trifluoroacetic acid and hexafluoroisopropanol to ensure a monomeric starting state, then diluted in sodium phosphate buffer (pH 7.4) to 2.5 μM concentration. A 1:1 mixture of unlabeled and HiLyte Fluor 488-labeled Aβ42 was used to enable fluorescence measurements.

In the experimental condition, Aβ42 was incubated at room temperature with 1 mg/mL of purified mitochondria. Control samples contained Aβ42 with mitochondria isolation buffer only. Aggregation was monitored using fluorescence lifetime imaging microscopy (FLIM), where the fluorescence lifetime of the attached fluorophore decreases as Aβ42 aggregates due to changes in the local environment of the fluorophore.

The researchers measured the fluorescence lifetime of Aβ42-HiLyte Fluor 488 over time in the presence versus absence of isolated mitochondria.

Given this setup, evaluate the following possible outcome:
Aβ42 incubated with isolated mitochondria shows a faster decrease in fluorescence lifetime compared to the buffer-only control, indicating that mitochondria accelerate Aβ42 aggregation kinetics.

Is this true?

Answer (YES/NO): NO